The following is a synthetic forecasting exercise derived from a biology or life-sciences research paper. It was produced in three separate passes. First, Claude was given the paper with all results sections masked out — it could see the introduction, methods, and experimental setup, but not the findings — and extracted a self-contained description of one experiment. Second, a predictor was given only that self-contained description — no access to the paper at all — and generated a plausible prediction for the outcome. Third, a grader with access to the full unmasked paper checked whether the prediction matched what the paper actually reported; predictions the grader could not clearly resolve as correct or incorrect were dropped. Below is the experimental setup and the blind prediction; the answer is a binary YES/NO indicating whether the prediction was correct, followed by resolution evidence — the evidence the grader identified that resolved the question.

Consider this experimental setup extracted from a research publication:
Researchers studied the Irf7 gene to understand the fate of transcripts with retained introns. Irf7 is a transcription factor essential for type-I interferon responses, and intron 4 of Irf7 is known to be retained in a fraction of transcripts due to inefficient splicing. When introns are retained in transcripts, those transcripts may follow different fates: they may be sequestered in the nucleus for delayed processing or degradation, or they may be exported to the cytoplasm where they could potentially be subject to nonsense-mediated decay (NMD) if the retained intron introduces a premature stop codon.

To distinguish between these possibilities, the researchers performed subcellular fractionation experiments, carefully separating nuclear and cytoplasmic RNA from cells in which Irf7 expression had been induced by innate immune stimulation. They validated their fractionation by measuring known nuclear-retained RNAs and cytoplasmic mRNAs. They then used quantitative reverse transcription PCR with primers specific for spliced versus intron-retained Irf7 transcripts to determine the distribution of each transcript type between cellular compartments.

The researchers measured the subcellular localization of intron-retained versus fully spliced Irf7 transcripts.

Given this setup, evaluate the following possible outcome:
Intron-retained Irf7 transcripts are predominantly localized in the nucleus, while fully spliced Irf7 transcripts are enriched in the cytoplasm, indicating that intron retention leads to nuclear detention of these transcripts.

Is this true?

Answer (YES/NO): YES